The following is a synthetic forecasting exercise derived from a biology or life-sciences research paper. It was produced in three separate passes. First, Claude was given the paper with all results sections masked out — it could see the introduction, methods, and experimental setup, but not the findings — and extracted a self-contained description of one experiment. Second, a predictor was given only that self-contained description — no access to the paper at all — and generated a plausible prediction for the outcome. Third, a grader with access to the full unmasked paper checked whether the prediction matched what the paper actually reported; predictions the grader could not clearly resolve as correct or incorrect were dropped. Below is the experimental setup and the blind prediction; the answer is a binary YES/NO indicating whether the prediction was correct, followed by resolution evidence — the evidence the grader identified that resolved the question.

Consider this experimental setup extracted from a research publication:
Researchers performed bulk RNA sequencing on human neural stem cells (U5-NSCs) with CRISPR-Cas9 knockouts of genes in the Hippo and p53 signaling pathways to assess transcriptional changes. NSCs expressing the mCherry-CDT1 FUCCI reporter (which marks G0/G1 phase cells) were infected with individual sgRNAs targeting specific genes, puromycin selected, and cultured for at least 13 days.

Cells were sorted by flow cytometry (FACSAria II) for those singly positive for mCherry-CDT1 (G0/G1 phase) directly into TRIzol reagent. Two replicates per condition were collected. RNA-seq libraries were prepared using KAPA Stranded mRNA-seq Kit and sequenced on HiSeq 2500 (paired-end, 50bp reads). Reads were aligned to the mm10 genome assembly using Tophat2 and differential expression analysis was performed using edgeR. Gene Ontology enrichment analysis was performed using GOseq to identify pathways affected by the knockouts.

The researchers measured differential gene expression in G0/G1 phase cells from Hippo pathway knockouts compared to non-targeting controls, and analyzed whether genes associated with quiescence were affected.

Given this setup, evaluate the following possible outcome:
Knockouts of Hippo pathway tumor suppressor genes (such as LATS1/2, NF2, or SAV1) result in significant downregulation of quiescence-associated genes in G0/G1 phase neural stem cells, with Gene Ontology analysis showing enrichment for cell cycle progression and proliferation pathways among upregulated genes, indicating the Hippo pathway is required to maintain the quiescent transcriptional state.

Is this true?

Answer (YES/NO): YES